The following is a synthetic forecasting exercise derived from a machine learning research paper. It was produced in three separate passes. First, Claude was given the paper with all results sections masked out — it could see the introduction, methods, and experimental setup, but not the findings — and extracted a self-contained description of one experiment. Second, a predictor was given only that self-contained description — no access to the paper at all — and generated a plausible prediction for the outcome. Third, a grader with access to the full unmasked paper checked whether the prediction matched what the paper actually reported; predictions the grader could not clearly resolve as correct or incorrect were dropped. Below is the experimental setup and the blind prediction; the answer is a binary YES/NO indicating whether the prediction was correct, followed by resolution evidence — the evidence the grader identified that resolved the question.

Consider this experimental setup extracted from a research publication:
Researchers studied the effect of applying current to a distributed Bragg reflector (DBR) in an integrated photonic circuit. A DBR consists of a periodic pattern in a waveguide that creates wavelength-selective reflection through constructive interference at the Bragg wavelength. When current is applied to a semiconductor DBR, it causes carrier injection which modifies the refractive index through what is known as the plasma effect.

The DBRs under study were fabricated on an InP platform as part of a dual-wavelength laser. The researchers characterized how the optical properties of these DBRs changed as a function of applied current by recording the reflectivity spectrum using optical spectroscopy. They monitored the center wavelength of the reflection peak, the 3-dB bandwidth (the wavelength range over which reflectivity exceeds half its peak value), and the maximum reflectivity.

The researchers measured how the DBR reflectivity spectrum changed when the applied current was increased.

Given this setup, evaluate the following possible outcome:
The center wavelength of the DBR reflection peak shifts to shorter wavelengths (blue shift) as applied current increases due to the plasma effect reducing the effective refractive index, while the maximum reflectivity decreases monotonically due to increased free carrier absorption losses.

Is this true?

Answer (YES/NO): YES